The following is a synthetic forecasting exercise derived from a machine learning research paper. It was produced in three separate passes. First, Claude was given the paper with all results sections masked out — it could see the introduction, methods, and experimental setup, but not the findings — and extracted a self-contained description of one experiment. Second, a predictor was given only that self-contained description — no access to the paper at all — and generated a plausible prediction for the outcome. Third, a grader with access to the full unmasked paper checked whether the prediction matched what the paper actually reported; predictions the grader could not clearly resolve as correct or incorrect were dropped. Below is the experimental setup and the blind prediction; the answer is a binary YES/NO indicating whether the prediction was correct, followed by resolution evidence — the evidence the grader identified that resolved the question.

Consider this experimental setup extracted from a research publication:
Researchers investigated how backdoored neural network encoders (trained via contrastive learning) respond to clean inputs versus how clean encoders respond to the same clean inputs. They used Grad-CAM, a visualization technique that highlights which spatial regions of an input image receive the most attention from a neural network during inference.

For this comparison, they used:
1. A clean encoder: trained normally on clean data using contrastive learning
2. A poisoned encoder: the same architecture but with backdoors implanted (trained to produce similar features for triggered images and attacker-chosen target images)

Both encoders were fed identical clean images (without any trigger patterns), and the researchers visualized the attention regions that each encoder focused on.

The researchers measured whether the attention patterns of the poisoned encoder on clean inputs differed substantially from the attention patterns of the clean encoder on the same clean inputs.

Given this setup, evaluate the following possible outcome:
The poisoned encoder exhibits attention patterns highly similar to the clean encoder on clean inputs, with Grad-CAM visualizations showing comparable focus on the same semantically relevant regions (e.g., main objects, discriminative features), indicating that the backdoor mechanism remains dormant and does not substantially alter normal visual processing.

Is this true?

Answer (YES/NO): YES